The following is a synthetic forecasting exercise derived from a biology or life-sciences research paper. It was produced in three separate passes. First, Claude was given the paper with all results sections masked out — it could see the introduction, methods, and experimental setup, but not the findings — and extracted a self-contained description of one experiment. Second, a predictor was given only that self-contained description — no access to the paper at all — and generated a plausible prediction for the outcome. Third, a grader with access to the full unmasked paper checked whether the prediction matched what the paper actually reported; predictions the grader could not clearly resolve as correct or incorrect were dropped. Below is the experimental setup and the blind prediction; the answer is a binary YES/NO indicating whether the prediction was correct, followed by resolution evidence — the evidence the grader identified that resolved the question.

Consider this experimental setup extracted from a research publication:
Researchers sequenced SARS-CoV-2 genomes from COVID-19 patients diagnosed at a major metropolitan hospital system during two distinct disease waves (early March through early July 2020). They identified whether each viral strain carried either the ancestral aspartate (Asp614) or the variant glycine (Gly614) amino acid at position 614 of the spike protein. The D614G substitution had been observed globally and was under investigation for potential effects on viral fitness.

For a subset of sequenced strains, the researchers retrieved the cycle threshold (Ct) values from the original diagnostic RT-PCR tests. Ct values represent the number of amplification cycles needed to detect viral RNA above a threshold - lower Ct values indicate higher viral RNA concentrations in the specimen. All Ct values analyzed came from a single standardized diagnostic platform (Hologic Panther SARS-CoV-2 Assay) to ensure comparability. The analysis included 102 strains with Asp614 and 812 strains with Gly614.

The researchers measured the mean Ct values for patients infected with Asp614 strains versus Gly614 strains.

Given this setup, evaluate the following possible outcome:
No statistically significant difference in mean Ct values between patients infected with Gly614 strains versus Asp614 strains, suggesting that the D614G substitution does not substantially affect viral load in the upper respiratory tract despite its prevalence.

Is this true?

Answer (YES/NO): NO